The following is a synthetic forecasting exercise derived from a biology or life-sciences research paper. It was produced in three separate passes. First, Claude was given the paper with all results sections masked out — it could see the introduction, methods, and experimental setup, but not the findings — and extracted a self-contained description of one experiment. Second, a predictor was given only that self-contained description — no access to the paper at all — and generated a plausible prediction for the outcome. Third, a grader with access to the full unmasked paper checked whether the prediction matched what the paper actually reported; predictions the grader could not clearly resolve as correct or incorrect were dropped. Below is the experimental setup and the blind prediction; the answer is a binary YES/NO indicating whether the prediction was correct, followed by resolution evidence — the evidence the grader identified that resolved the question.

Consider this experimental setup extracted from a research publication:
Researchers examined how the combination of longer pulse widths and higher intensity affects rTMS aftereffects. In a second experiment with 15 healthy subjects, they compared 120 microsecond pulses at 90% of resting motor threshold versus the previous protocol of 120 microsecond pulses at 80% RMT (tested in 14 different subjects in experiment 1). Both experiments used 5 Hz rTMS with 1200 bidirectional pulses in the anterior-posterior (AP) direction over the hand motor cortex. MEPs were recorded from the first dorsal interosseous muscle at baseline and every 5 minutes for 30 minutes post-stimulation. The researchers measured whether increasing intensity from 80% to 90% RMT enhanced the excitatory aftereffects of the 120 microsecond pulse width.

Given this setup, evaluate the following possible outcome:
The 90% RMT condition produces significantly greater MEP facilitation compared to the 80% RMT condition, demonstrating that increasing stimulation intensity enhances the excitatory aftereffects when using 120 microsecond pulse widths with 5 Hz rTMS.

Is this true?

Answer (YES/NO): YES